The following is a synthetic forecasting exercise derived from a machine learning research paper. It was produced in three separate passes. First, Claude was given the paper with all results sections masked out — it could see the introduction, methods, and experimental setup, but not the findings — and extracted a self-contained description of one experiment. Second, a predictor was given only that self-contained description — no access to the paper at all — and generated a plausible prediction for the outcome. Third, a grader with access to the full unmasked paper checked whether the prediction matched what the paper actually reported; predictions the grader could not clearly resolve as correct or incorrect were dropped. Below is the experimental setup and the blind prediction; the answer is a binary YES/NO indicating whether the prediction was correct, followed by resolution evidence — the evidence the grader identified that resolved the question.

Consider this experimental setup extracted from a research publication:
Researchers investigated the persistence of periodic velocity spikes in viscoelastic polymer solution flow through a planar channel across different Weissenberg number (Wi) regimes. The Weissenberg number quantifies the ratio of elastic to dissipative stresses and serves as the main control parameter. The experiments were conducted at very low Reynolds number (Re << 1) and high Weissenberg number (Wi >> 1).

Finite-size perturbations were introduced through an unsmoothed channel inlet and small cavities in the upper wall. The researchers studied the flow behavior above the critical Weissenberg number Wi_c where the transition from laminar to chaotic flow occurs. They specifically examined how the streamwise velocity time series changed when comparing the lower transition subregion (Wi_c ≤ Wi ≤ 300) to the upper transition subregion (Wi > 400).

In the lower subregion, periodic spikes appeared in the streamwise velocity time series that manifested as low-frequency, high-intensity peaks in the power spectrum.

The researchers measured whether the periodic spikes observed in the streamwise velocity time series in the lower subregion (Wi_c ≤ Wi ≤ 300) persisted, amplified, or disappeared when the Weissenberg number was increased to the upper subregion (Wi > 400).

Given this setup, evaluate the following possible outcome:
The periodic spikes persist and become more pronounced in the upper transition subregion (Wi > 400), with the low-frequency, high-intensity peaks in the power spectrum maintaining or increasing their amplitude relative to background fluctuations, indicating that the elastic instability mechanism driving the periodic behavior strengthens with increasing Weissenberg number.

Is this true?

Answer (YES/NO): NO